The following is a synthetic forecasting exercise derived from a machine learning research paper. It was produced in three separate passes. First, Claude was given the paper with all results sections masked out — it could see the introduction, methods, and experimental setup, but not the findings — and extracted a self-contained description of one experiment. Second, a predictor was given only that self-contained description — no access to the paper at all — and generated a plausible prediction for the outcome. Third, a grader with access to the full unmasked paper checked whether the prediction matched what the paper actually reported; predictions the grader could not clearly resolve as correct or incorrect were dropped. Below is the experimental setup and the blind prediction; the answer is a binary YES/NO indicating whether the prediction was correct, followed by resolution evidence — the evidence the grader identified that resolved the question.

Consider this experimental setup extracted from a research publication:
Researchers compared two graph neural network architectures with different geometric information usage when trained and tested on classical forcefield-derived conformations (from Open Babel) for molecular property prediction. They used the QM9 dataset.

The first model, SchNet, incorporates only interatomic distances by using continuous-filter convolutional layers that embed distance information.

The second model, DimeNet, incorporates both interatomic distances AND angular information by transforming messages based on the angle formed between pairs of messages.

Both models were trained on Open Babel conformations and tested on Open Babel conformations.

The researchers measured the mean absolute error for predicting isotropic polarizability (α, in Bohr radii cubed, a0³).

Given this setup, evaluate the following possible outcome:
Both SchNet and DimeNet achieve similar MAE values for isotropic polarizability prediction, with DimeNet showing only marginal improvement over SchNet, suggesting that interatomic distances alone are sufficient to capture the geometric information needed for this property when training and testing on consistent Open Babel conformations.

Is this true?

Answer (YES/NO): NO